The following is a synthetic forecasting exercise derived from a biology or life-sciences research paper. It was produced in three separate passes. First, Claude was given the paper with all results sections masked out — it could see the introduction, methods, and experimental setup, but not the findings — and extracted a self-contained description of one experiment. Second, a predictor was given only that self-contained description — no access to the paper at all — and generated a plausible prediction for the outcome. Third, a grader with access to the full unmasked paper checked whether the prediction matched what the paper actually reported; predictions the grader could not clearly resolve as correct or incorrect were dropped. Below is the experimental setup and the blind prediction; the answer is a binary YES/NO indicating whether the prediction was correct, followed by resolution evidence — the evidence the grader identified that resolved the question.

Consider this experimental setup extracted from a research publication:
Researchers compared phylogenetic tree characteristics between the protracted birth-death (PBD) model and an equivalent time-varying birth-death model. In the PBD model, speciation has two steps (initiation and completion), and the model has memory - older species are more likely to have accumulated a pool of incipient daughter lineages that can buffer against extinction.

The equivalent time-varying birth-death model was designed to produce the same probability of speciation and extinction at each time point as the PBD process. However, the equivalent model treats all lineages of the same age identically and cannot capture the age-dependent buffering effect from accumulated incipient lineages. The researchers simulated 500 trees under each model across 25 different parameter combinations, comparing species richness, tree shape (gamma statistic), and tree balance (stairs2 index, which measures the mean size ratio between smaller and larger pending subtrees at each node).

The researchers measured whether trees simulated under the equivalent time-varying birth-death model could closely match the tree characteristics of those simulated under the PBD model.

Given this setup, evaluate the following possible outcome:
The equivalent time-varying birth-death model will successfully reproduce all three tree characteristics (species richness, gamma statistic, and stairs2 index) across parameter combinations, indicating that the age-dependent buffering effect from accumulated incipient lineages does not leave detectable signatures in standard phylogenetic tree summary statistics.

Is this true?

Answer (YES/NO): NO